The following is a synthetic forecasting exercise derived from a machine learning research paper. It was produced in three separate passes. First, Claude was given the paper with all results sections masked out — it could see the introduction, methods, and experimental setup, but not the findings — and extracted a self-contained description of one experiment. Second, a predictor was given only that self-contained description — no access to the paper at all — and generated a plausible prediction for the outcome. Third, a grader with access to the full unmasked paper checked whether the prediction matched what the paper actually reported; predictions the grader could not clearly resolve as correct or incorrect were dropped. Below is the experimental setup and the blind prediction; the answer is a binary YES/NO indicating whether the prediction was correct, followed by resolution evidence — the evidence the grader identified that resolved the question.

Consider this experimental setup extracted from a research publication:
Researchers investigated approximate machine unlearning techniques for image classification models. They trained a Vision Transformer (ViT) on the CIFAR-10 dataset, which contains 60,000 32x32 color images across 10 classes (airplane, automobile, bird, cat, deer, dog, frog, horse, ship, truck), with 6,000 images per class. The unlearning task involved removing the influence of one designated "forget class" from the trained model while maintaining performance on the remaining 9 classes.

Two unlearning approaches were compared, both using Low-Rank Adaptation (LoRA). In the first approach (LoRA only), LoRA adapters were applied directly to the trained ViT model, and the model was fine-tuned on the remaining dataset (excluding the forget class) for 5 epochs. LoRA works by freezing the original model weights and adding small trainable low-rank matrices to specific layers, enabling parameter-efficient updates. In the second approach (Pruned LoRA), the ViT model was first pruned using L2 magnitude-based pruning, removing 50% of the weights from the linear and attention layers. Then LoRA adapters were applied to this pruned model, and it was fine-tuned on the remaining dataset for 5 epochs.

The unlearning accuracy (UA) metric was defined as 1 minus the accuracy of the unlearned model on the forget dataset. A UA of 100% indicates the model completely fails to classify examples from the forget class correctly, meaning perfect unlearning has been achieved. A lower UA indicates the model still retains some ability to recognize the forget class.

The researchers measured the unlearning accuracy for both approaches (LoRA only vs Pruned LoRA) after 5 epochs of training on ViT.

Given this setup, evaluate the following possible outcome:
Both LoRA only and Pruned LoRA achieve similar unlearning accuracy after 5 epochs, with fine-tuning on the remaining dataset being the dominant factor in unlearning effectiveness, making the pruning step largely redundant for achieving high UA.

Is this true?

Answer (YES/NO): NO